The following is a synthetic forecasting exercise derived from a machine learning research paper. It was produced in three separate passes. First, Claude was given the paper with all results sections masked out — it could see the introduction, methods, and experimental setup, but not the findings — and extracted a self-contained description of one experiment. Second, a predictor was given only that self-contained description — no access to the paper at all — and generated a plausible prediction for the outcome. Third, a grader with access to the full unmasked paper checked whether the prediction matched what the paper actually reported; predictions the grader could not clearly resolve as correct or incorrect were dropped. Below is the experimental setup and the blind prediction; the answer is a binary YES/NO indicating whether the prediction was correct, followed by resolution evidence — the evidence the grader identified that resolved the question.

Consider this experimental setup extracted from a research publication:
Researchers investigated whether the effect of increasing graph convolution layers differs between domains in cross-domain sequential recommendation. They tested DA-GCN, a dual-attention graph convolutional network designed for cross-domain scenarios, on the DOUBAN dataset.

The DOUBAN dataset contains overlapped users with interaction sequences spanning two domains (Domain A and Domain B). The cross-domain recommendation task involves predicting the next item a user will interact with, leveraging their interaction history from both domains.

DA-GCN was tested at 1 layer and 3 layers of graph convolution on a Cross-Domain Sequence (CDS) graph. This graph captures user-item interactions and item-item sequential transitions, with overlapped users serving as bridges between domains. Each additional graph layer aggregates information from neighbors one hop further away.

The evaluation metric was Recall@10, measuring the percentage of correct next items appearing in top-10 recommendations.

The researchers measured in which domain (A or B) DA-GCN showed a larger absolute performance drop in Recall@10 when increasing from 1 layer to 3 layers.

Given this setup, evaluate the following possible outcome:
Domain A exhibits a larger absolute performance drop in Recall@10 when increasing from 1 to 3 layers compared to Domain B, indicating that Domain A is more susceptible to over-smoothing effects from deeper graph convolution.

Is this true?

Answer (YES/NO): YES